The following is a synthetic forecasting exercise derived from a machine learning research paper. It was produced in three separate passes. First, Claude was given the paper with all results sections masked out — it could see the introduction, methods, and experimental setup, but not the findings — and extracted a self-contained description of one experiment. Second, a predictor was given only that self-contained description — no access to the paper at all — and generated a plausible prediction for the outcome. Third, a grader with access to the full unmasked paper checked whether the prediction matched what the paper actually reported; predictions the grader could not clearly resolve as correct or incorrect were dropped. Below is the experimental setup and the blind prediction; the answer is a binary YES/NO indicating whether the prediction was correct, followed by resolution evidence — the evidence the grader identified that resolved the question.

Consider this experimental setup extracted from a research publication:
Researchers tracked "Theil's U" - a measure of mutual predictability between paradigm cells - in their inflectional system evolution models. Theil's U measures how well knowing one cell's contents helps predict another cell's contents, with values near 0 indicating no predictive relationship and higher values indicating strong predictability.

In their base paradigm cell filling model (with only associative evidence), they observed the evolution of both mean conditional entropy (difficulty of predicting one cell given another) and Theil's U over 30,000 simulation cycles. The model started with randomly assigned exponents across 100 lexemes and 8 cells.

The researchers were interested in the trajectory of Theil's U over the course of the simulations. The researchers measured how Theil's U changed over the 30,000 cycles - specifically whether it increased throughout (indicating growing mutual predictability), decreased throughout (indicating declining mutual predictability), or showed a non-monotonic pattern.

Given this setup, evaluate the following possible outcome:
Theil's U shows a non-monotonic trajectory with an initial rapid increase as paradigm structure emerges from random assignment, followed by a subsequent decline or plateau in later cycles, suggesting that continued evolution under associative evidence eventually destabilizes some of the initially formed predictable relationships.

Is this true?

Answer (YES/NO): YES